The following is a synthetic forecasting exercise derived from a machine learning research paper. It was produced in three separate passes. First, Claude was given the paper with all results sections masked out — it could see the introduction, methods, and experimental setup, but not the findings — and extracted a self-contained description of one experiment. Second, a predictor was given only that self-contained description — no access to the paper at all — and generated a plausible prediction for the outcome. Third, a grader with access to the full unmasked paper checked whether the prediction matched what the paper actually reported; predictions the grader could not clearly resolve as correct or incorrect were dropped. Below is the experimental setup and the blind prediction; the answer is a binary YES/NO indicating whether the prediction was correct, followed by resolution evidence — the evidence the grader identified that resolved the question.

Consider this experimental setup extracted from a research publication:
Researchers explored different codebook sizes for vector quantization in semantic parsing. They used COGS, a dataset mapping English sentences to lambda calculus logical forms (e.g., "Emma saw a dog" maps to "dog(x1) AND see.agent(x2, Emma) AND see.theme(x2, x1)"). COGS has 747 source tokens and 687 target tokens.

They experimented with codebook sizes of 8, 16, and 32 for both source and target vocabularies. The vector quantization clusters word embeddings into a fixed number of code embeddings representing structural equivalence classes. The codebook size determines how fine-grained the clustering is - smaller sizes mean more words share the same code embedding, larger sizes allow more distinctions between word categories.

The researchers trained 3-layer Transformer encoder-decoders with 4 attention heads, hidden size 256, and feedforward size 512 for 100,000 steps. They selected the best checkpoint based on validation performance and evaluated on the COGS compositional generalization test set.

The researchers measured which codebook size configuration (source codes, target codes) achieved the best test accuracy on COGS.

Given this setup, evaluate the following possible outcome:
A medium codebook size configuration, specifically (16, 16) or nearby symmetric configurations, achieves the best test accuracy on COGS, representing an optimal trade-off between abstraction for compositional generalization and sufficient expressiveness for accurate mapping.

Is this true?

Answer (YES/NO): NO